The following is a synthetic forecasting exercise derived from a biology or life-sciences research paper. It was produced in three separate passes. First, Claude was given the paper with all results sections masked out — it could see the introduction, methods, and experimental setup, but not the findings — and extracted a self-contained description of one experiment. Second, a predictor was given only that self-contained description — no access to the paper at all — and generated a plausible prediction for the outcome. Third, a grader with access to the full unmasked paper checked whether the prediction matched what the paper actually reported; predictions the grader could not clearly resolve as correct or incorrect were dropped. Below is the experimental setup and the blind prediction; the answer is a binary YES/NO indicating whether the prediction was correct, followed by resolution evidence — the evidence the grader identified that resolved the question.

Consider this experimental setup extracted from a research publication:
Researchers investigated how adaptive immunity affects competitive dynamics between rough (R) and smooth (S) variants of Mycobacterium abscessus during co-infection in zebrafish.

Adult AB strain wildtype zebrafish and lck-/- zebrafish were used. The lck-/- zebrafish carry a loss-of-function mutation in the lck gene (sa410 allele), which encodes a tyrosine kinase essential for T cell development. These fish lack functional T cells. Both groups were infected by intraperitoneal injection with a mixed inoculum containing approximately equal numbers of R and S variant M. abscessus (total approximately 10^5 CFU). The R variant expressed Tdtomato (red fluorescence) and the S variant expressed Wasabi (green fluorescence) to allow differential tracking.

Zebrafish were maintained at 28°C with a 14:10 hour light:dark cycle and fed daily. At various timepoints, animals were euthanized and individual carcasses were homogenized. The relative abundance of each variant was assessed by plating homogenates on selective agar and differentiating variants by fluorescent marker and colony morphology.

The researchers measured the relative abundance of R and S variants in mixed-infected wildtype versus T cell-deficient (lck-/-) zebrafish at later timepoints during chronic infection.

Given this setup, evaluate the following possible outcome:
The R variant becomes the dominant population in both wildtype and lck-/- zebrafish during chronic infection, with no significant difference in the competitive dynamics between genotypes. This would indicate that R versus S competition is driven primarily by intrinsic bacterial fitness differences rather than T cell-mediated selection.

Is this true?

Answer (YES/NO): NO